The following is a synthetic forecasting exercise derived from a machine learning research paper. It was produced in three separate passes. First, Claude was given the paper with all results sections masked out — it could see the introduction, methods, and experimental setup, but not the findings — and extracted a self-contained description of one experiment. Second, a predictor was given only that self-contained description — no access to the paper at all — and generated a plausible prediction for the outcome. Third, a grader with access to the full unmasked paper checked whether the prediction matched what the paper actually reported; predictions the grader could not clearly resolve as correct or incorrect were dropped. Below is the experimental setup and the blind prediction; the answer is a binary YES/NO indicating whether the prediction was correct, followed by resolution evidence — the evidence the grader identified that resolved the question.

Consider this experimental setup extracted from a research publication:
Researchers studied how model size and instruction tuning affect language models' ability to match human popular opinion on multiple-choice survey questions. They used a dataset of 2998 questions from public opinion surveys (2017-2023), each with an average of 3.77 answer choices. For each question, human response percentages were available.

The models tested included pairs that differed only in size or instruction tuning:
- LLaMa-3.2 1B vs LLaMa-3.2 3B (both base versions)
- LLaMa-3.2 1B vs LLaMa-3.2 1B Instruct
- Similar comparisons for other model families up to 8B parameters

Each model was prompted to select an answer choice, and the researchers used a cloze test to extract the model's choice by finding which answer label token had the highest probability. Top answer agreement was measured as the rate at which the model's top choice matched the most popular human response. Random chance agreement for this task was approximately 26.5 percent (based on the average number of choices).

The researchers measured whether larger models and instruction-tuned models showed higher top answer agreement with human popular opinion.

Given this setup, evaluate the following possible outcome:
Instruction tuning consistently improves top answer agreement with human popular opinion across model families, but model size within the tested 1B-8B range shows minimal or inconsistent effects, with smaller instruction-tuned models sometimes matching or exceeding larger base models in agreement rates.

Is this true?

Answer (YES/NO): NO